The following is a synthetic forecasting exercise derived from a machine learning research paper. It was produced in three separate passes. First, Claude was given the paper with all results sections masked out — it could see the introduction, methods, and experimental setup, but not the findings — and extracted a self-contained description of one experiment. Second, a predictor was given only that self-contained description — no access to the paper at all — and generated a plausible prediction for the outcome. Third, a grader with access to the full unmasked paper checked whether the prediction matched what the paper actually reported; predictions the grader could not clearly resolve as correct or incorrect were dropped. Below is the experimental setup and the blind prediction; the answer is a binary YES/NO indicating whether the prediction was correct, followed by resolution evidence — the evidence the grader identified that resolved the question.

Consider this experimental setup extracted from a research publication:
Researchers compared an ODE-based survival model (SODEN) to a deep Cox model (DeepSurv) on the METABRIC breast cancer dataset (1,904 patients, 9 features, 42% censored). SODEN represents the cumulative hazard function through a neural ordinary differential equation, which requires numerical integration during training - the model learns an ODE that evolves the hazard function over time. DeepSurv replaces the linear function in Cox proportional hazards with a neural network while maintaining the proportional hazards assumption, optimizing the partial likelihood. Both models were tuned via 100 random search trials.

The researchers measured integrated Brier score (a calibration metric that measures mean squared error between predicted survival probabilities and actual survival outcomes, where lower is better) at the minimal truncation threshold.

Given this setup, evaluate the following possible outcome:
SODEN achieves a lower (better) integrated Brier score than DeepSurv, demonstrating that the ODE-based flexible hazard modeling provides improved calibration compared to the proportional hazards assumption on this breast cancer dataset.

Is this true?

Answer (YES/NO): YES